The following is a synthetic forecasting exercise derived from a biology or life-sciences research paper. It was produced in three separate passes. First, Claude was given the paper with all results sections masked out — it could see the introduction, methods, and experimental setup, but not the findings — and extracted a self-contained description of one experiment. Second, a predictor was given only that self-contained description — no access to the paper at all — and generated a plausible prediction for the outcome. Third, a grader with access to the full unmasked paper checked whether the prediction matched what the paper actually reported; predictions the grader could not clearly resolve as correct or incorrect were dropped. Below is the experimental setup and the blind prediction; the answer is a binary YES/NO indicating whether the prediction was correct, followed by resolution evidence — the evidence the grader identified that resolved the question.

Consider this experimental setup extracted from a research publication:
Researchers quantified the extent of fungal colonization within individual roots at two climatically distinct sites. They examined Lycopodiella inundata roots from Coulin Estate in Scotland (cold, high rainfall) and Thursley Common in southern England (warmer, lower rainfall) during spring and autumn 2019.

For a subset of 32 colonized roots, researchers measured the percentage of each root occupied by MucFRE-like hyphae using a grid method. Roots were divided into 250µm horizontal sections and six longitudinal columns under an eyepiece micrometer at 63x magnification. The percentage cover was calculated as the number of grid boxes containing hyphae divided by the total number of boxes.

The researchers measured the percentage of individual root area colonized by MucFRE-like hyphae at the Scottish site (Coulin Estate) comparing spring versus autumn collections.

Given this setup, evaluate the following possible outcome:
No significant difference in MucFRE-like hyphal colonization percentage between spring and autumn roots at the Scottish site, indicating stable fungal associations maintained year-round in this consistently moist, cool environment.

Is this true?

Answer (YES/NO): NO